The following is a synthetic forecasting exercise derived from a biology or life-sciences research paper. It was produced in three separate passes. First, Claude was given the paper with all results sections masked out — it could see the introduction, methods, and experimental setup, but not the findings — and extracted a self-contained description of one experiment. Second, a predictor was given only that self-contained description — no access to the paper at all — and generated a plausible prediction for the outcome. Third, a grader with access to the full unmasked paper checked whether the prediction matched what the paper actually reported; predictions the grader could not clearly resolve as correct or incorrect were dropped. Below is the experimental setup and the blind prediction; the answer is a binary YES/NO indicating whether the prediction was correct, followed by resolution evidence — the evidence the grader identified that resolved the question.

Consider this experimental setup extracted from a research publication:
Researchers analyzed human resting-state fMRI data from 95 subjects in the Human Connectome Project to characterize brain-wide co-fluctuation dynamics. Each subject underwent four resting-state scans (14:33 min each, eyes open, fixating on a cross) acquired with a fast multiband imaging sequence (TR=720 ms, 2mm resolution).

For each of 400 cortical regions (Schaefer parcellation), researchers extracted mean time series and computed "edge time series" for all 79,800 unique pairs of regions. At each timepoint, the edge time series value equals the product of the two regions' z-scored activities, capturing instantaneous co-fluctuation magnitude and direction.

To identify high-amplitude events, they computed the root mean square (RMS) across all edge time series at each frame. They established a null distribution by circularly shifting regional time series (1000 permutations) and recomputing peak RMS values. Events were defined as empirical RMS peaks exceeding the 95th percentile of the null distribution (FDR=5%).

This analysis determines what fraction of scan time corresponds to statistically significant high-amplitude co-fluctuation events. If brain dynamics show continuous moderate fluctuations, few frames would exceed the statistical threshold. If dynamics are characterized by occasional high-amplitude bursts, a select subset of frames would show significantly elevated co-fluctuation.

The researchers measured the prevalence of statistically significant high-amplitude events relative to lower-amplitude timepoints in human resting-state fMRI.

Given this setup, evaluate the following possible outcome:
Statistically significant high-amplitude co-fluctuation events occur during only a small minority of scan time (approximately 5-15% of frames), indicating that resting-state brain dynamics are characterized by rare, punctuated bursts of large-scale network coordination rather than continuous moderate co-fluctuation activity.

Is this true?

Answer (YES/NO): NO